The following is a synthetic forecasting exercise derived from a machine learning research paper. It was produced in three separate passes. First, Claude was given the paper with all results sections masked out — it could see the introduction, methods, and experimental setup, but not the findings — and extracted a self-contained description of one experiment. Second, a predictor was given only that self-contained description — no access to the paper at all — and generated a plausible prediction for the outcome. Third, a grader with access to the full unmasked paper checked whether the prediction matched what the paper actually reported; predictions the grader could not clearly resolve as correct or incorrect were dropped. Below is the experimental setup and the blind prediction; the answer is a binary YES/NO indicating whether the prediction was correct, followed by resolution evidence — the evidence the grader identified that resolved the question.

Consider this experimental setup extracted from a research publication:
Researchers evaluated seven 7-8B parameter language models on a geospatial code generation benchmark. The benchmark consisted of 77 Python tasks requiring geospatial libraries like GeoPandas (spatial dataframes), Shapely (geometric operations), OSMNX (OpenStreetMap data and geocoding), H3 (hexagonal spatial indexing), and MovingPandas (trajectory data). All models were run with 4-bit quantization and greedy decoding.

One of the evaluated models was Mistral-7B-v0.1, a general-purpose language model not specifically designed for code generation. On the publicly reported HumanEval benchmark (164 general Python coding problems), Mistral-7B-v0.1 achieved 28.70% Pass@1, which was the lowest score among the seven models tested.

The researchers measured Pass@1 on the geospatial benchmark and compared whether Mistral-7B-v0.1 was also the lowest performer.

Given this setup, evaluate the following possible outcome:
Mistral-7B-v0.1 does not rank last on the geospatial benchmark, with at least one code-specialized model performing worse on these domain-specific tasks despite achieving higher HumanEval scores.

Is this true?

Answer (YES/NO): YES